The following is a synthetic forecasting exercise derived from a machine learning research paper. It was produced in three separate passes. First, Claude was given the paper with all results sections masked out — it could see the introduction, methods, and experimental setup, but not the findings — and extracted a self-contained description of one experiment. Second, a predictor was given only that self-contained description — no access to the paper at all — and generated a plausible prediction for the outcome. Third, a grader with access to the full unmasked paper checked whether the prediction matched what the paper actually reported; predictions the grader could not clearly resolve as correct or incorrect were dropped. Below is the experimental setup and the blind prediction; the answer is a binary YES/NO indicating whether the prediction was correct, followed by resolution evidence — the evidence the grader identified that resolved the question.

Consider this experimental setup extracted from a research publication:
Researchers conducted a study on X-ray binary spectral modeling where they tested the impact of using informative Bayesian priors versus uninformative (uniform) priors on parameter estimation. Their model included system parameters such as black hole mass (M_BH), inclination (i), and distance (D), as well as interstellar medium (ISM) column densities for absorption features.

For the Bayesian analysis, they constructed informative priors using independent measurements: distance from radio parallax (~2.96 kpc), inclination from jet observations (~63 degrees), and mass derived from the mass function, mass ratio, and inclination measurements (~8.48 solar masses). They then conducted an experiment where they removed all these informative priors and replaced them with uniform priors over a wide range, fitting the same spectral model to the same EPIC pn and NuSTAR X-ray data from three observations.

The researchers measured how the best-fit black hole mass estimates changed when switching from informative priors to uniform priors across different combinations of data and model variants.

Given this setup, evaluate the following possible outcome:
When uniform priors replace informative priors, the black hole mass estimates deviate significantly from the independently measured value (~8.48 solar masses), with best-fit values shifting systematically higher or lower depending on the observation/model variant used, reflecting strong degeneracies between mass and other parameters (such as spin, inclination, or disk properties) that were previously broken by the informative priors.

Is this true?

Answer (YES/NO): YES